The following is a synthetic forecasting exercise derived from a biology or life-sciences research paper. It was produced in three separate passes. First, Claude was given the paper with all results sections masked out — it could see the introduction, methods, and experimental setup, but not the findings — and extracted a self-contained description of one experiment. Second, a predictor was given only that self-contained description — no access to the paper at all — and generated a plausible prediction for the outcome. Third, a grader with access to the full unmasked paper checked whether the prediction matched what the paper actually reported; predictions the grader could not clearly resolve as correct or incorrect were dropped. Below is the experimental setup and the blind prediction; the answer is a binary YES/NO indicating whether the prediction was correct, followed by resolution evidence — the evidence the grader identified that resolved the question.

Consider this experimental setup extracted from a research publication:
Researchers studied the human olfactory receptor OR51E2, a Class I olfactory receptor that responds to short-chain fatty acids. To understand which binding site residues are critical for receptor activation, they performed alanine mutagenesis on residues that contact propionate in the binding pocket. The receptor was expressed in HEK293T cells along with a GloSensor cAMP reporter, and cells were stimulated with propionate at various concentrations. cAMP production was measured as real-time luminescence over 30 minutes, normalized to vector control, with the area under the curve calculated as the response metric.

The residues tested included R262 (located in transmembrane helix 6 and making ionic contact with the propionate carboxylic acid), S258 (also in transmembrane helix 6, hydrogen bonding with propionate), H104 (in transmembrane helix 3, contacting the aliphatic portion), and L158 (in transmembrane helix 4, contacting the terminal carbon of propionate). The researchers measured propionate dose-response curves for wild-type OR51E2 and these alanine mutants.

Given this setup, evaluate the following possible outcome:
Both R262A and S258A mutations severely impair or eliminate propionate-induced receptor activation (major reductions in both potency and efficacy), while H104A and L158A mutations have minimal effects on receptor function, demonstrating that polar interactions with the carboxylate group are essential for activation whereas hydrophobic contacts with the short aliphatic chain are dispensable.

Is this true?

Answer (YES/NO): NO